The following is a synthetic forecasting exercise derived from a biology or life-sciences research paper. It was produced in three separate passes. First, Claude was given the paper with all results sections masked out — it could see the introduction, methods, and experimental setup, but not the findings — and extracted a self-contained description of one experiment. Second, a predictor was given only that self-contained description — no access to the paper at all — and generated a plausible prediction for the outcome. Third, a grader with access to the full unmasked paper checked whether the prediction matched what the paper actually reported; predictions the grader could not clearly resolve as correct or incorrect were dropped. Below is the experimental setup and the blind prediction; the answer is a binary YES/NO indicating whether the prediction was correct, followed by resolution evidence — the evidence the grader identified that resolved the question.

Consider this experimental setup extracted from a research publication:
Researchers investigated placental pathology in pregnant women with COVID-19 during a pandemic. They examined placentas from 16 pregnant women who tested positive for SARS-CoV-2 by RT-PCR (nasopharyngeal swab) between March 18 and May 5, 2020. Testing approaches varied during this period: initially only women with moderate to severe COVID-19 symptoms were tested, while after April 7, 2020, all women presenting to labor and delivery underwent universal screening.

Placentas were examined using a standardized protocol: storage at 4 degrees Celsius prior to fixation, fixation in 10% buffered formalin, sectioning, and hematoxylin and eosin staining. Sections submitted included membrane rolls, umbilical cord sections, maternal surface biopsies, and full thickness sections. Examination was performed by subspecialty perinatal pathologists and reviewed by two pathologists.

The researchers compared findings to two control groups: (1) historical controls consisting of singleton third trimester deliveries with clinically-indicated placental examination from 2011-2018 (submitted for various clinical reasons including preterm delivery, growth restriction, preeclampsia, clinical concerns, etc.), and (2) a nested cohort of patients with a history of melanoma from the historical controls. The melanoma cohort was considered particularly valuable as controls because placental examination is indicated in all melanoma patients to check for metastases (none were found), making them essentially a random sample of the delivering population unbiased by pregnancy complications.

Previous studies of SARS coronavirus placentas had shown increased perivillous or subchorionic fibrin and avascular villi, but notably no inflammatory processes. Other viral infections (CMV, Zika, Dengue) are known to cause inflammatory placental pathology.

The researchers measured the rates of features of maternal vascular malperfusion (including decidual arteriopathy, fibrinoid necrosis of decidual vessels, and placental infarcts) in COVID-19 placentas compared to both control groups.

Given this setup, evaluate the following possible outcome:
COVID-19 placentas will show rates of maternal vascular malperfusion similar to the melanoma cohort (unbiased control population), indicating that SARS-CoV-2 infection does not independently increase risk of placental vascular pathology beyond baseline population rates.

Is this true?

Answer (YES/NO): NO